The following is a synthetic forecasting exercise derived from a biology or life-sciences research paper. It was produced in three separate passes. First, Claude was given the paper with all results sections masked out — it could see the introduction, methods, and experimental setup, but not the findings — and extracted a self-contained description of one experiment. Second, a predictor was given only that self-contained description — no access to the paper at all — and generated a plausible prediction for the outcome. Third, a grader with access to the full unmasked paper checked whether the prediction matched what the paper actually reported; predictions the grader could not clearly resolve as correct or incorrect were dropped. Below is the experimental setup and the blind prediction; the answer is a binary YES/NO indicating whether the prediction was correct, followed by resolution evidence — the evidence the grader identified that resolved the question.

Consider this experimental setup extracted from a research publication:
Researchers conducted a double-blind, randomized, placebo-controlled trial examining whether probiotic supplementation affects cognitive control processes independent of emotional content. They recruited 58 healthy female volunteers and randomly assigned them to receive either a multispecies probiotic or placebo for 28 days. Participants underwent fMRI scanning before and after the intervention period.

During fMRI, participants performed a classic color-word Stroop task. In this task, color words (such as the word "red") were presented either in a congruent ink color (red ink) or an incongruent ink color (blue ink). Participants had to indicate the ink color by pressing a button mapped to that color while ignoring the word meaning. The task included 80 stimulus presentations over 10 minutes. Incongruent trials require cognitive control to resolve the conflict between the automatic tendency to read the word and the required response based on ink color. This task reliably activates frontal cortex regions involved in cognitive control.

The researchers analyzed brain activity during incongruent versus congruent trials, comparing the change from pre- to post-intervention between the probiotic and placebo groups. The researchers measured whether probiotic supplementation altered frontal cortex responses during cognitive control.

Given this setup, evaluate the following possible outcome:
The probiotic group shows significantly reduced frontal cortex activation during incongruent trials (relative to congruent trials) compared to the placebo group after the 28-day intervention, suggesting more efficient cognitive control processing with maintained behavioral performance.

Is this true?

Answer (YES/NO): NO